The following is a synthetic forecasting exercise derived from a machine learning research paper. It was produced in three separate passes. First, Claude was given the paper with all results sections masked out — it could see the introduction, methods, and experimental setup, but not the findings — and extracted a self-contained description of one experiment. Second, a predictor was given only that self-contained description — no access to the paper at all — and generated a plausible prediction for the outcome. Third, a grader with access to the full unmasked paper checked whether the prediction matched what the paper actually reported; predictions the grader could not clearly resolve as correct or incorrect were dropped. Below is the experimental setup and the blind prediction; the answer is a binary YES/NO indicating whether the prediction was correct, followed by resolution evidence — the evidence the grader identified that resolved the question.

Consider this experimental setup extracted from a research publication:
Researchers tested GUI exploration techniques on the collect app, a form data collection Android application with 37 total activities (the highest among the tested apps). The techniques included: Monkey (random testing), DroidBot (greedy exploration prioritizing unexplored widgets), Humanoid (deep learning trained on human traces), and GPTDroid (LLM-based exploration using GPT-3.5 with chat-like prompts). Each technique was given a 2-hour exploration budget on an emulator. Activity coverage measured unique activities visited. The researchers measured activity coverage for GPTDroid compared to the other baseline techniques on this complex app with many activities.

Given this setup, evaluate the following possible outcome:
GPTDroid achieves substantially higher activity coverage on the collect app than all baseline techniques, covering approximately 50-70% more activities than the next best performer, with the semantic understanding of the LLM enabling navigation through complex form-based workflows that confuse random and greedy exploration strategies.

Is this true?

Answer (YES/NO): NO